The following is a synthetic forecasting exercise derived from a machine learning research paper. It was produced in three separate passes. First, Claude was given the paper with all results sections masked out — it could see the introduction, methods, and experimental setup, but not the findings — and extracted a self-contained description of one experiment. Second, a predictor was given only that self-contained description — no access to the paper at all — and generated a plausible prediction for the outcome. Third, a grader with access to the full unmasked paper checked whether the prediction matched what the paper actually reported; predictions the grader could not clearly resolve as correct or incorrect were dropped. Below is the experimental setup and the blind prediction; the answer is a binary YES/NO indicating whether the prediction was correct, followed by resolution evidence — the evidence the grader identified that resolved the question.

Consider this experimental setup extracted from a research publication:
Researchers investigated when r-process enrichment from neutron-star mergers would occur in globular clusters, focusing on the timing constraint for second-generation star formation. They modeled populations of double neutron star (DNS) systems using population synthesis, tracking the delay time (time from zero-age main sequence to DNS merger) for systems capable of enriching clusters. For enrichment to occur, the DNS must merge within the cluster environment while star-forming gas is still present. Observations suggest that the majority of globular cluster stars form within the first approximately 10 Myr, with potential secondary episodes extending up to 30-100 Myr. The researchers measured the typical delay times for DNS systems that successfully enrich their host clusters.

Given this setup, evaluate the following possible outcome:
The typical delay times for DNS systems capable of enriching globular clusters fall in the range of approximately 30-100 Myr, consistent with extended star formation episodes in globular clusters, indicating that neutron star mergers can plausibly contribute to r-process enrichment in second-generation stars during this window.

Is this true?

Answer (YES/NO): YES